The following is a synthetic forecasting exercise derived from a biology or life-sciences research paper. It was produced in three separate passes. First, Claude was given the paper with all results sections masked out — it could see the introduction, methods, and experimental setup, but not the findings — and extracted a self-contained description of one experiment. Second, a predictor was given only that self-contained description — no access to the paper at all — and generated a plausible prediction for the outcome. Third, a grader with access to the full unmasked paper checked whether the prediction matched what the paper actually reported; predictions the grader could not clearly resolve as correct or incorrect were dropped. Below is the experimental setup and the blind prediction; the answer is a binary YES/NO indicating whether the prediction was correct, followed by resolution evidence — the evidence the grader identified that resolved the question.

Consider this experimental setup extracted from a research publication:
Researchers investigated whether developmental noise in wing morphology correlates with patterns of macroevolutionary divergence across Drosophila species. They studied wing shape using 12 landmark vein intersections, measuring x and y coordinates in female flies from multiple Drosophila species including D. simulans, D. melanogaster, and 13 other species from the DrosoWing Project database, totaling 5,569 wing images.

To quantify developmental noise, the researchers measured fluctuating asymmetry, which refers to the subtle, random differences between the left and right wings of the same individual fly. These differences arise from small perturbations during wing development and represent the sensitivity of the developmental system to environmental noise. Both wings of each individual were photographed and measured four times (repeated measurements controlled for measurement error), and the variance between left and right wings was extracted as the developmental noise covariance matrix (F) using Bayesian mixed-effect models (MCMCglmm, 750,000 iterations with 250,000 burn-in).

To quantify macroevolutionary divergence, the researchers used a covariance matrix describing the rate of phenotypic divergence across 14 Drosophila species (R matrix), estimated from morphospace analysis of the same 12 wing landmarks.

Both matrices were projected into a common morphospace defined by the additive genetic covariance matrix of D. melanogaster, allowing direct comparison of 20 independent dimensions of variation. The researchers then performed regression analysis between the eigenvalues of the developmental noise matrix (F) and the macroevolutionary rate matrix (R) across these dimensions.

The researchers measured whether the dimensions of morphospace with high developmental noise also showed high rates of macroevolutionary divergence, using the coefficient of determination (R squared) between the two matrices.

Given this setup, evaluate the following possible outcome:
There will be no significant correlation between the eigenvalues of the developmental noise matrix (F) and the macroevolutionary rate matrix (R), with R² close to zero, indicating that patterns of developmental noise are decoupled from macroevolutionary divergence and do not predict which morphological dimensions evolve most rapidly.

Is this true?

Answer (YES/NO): NO